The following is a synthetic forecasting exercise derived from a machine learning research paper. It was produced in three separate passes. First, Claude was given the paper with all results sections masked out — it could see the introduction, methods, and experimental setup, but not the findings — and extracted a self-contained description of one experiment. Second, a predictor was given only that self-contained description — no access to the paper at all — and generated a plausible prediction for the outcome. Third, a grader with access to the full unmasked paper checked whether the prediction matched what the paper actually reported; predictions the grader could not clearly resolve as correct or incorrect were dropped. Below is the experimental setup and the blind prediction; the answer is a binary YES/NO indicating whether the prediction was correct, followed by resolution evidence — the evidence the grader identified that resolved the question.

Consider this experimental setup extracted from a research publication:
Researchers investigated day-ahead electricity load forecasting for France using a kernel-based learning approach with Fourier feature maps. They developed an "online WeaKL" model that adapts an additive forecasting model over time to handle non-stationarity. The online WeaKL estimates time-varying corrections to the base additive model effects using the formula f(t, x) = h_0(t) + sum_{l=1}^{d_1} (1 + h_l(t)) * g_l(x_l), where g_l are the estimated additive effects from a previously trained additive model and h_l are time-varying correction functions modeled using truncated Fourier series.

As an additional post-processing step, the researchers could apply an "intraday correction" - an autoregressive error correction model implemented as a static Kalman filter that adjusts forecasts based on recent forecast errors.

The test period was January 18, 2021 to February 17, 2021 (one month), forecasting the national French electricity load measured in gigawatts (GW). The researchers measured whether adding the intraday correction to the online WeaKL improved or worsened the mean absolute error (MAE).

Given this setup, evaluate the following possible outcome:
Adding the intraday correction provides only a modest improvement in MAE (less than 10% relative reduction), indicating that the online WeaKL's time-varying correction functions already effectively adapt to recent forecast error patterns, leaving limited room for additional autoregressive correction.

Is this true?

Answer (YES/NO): NO